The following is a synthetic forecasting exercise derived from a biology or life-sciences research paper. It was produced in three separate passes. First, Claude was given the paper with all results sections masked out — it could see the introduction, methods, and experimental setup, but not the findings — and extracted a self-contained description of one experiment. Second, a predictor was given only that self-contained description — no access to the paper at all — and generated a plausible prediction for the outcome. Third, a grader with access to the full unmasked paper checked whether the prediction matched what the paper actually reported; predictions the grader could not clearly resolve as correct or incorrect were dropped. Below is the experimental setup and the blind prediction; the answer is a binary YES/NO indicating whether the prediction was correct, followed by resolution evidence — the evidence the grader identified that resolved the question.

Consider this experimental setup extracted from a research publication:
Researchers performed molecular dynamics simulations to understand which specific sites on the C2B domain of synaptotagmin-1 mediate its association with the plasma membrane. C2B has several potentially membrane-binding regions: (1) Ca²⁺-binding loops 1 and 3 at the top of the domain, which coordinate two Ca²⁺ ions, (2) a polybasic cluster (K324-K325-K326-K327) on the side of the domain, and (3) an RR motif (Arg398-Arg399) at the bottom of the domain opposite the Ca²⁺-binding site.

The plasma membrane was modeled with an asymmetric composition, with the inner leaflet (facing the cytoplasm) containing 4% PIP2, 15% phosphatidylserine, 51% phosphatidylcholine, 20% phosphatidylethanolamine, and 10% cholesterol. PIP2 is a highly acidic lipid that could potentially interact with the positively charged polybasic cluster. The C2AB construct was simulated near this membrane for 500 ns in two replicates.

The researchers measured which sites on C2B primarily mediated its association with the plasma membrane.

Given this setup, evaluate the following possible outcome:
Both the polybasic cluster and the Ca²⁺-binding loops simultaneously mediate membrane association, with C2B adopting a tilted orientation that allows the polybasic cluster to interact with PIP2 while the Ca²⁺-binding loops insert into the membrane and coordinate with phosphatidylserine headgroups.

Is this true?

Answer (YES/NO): NO